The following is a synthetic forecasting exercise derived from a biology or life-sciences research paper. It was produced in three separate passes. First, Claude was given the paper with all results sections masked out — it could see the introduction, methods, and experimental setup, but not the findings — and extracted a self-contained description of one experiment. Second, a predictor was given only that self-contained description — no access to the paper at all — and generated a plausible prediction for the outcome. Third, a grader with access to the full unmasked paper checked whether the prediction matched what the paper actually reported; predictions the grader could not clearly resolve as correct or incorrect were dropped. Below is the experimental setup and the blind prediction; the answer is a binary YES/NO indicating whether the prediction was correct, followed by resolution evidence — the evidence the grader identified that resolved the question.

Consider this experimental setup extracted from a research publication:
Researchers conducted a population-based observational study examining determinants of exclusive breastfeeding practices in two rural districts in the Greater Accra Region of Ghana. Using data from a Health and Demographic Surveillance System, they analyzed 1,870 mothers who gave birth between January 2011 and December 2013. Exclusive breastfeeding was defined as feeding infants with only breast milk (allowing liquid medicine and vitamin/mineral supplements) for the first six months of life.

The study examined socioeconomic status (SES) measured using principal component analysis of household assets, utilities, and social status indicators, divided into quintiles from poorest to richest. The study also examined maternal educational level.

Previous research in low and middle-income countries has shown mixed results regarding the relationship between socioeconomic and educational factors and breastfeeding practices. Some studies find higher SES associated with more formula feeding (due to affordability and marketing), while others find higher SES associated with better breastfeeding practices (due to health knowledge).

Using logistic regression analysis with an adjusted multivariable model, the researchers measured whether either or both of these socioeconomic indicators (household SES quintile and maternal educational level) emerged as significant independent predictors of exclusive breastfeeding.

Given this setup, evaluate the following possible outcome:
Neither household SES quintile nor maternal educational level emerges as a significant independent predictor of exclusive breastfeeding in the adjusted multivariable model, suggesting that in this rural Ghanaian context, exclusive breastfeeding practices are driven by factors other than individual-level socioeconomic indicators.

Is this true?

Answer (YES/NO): YES